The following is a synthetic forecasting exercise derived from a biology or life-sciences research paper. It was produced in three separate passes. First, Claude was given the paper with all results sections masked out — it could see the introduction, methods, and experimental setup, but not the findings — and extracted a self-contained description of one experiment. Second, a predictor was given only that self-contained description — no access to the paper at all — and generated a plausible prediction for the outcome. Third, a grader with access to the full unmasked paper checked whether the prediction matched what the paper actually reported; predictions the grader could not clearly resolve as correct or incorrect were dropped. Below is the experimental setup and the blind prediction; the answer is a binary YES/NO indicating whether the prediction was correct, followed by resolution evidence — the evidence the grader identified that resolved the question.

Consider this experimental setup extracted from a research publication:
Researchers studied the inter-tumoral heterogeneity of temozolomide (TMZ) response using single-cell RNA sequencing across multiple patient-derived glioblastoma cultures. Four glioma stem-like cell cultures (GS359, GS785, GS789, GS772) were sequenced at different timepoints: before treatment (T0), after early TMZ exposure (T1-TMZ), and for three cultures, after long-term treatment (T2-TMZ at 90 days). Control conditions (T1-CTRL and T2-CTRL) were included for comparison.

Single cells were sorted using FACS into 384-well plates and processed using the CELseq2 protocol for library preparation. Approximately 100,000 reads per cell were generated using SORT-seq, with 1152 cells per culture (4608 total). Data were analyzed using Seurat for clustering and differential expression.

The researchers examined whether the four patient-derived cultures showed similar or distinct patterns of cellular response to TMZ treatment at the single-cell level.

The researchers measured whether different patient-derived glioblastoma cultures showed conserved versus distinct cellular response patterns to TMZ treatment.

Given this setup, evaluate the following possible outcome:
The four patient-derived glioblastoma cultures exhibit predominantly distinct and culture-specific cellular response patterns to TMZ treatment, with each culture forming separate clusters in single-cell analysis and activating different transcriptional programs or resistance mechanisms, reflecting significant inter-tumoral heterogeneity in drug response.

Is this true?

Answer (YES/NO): YES